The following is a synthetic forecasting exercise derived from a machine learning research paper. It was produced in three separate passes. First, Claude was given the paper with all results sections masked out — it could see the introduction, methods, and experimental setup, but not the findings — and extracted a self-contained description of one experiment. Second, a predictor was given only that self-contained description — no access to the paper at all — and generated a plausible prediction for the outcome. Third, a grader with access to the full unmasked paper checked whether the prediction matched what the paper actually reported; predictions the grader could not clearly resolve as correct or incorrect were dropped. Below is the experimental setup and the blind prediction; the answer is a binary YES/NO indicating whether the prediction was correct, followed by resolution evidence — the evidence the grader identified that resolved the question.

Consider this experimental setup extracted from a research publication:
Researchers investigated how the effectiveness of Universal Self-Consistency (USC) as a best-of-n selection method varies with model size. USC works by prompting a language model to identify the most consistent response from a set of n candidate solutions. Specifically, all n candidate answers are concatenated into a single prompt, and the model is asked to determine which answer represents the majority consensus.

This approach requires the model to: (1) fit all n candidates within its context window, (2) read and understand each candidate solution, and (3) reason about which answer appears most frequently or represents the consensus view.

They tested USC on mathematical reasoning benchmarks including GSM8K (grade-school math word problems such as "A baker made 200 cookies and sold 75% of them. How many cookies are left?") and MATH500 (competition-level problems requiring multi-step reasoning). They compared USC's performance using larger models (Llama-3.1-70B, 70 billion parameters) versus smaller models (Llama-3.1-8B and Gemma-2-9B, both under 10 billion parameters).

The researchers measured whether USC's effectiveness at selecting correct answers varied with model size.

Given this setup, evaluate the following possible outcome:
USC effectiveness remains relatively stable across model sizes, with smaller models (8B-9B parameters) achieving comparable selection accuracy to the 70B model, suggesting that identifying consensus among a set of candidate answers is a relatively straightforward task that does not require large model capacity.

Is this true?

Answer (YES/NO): NO